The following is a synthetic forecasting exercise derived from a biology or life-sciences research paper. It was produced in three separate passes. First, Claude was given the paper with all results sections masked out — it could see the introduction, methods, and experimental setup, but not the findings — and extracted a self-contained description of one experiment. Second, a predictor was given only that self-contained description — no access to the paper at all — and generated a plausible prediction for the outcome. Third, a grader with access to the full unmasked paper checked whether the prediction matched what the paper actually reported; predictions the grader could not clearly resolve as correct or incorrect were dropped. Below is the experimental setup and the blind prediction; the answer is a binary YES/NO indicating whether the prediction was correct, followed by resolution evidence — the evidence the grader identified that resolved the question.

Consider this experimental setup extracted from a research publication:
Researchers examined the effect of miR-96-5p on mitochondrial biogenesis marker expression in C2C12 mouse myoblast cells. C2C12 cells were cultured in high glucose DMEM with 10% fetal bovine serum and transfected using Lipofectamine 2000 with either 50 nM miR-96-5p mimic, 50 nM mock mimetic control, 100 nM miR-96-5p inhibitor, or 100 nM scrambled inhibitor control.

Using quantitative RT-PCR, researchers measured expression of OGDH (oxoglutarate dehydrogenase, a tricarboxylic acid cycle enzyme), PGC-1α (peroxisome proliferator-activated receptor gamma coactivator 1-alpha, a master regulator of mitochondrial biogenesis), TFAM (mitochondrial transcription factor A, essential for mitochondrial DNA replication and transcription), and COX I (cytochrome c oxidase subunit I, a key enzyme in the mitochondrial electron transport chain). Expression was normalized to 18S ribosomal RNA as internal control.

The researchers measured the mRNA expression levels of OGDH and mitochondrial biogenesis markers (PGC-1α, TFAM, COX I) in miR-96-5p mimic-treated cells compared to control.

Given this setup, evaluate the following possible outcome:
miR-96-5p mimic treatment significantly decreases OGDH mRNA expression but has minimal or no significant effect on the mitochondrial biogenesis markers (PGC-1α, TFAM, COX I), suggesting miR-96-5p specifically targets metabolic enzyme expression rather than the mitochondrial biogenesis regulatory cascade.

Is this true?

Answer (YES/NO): YES